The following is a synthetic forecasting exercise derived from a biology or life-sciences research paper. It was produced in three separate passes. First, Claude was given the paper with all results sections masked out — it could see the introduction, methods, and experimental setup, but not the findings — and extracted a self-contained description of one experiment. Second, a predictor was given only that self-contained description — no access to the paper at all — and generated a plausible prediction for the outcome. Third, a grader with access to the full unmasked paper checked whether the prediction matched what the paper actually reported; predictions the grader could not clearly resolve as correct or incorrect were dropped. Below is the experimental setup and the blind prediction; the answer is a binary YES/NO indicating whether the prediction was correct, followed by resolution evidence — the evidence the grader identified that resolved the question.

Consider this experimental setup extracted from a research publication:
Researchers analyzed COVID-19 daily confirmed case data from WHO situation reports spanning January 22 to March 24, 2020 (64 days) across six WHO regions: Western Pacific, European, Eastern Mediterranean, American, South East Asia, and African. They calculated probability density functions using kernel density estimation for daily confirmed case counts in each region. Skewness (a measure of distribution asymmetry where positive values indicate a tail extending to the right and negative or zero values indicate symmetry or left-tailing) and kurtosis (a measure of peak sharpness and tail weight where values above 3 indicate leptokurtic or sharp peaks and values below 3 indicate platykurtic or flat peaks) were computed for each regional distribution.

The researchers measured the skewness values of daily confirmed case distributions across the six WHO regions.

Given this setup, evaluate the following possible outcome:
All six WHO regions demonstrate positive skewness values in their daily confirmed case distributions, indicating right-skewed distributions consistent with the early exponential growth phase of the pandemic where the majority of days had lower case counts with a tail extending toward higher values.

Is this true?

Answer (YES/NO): NO